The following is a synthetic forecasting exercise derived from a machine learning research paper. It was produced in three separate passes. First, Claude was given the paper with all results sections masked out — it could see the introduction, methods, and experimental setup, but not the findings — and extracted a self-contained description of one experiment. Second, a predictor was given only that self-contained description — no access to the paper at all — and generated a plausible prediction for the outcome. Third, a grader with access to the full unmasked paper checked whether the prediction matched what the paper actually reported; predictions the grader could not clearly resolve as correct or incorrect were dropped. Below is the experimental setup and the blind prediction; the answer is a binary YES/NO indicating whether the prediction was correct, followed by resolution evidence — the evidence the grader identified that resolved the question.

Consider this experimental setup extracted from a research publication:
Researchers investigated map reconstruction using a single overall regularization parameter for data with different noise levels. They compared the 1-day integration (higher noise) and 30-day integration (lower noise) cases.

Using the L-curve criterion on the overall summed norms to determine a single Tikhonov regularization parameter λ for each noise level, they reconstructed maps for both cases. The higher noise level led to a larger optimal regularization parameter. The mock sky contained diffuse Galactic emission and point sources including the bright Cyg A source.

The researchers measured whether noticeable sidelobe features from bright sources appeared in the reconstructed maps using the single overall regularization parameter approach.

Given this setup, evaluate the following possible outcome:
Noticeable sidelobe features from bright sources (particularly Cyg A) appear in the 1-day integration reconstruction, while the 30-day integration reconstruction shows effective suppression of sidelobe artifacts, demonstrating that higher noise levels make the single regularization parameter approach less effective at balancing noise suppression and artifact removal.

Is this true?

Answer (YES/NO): NO